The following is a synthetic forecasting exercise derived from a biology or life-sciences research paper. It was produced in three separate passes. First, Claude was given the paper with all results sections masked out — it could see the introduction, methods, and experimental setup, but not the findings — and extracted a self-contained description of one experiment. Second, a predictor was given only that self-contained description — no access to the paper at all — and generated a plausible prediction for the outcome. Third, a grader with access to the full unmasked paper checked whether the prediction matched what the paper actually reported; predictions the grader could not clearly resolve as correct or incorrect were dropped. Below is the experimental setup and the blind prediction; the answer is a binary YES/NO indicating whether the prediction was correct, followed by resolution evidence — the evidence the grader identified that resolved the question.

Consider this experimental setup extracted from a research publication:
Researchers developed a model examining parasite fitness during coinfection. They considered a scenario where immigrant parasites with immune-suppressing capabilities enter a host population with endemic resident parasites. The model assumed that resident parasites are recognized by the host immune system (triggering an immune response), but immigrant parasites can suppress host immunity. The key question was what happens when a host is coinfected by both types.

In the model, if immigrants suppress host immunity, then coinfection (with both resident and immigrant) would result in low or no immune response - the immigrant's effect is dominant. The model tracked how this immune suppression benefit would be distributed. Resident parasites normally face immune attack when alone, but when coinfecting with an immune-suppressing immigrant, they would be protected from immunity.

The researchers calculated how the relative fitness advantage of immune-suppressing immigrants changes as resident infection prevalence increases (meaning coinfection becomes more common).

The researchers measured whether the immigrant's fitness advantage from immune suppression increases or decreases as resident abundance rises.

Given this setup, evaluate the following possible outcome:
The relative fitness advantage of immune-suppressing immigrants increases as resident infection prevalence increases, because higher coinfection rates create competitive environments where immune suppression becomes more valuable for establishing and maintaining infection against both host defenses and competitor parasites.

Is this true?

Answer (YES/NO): NO